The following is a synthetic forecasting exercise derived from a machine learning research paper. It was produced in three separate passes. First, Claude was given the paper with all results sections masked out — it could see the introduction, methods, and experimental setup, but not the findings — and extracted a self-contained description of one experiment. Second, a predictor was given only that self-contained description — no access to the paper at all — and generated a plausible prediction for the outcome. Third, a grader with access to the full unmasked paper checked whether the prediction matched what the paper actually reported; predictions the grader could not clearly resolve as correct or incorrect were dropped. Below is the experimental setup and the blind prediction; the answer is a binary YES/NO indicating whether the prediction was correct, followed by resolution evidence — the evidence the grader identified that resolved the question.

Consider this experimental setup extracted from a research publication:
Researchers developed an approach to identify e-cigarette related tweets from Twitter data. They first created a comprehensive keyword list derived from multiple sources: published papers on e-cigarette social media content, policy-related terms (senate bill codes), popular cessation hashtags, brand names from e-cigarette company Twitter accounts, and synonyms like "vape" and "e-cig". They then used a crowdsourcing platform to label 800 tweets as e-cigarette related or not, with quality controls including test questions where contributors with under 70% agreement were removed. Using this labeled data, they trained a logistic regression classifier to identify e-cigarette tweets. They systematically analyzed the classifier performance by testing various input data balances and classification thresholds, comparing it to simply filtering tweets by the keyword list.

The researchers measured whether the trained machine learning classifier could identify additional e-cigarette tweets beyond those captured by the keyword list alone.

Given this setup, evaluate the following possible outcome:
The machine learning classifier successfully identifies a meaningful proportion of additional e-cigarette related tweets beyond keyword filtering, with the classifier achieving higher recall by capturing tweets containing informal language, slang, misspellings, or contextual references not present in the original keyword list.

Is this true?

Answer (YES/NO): NO